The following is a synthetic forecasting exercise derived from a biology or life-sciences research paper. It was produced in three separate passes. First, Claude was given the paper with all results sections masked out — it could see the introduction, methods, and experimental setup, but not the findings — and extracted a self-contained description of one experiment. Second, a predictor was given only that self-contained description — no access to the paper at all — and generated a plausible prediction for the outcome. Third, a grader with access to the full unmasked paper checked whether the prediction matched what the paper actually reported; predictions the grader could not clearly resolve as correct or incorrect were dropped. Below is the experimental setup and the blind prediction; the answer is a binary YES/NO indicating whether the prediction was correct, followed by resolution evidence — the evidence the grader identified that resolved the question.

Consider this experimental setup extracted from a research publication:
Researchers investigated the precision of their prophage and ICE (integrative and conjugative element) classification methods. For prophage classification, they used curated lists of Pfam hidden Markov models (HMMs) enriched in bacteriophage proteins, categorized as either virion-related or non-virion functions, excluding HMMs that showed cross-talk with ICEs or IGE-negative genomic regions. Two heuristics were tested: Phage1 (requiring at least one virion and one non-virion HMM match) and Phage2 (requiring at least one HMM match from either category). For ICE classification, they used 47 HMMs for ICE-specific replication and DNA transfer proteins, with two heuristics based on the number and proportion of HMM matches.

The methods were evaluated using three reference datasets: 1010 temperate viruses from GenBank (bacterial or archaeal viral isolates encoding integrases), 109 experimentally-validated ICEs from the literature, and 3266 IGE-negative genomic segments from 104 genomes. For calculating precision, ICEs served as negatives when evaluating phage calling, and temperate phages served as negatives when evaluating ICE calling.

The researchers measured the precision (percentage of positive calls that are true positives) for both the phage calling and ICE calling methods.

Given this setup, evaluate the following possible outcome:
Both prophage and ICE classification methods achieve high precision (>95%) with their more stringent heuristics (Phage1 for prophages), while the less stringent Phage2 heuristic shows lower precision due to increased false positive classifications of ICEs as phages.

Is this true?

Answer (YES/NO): NO